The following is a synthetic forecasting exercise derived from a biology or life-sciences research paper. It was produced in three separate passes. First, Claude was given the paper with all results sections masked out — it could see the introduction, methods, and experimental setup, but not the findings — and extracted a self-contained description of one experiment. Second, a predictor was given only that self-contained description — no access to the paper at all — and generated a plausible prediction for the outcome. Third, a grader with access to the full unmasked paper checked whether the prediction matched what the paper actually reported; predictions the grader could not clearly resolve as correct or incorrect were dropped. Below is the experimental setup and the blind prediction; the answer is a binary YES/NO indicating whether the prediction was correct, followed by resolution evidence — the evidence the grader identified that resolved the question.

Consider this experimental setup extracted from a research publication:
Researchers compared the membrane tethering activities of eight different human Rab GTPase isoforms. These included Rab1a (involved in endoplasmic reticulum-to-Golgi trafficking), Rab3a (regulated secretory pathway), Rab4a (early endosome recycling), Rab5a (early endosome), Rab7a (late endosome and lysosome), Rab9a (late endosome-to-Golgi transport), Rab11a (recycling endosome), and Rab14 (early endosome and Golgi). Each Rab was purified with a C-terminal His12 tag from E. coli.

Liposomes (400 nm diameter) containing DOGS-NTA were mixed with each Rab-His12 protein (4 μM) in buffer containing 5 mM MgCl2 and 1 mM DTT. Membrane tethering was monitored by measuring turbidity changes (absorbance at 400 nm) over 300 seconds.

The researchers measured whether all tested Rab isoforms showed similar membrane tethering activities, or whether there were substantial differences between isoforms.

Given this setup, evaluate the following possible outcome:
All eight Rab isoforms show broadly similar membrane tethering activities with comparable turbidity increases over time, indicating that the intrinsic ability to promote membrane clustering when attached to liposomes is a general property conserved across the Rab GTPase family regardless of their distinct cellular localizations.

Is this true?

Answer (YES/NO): NO